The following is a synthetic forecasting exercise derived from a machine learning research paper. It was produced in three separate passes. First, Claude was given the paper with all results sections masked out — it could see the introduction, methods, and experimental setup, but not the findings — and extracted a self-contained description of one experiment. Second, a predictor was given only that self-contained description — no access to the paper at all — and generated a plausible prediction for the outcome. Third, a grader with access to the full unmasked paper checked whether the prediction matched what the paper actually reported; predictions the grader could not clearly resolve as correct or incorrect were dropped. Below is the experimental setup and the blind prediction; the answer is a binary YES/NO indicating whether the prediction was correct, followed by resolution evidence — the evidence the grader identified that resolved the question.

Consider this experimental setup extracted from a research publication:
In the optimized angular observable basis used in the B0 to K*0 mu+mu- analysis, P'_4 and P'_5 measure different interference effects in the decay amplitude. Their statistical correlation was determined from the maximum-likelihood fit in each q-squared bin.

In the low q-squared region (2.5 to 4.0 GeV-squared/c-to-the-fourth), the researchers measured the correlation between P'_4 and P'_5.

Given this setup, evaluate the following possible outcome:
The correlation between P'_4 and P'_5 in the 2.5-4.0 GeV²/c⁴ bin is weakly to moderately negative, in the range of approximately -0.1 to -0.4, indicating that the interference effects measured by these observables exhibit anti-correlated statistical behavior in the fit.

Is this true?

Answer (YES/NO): YES